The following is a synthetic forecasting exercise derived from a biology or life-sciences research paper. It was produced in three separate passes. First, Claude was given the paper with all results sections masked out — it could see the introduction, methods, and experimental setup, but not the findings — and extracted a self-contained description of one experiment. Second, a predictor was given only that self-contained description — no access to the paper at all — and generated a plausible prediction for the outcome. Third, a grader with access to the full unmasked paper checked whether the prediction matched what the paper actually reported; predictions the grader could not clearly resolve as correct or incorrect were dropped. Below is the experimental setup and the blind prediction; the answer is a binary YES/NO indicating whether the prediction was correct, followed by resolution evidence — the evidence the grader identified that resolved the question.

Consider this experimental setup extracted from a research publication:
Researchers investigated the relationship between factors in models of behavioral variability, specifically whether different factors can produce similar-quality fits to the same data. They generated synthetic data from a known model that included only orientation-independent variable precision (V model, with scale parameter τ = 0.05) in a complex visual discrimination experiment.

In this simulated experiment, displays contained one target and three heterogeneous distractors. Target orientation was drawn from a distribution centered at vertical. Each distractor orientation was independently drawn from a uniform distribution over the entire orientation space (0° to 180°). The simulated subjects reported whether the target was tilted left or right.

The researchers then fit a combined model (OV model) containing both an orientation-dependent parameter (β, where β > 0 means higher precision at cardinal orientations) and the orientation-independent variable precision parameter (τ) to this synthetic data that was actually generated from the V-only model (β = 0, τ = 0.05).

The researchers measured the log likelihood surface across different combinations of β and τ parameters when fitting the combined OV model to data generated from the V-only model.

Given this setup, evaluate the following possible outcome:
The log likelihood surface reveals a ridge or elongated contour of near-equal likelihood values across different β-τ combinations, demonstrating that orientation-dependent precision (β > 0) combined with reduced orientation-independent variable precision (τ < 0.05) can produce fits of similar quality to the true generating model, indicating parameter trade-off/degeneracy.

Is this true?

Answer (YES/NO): YES